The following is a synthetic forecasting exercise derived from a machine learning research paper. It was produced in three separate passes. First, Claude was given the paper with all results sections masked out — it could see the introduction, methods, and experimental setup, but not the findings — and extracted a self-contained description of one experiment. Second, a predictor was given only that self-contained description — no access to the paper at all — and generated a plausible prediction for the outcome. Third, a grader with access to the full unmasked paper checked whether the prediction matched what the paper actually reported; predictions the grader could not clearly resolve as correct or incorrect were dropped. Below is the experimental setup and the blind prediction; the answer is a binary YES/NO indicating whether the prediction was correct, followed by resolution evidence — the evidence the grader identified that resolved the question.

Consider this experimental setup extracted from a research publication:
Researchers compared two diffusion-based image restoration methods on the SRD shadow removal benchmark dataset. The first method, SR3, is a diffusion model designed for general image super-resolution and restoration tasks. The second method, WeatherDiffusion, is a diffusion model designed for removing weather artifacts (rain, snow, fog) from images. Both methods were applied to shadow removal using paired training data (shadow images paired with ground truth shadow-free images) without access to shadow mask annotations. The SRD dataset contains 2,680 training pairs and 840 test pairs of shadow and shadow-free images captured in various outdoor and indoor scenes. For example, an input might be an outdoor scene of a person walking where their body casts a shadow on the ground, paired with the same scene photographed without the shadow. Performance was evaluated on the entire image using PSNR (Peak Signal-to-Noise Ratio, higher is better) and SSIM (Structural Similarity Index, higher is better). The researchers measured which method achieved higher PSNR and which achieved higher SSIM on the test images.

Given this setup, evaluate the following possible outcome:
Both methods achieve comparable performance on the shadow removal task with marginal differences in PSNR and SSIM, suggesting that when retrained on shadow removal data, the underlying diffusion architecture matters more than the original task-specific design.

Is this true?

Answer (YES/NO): NO